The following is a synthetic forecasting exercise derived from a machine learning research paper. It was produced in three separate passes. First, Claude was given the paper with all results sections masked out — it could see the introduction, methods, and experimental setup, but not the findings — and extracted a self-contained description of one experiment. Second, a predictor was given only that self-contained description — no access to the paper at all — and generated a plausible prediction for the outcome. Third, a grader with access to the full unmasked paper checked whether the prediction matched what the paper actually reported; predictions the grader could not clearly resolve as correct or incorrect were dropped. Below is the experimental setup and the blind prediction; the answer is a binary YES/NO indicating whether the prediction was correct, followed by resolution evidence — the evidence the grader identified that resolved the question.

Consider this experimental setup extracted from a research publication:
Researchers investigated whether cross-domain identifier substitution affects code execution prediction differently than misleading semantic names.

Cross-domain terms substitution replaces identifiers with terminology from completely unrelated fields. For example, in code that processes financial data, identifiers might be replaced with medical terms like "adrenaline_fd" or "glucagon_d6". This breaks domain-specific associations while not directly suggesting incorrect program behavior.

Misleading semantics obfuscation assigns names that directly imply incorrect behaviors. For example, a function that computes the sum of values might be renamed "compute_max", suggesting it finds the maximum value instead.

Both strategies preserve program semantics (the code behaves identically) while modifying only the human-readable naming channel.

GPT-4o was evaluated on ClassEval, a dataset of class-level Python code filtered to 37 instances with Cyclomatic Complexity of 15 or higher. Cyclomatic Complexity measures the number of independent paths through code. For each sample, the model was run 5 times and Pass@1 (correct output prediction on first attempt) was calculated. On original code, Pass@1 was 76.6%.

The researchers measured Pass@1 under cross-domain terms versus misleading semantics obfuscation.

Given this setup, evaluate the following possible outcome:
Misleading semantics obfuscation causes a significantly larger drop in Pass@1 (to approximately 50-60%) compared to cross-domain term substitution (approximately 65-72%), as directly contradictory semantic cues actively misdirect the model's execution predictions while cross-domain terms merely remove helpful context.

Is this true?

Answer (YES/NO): NO